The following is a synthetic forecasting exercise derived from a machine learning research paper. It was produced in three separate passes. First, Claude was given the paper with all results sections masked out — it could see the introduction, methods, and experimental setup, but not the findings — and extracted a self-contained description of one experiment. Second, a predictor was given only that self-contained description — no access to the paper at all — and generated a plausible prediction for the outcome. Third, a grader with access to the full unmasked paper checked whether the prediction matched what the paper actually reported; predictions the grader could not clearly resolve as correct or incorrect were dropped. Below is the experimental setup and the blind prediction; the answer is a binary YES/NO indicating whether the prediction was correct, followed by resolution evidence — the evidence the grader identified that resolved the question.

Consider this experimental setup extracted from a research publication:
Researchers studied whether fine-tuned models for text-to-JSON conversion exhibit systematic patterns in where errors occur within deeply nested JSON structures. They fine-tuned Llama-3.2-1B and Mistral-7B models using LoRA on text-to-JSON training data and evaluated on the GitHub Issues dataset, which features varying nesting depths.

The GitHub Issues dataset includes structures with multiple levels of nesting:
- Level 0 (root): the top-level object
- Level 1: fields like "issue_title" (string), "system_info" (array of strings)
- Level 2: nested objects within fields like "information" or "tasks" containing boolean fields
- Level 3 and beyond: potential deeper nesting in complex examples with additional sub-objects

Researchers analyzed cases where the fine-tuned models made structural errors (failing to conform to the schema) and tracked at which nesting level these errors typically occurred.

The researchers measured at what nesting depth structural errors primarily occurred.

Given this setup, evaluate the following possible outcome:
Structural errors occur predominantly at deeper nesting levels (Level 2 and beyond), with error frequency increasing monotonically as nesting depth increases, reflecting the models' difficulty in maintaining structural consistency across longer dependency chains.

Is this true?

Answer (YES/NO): NO